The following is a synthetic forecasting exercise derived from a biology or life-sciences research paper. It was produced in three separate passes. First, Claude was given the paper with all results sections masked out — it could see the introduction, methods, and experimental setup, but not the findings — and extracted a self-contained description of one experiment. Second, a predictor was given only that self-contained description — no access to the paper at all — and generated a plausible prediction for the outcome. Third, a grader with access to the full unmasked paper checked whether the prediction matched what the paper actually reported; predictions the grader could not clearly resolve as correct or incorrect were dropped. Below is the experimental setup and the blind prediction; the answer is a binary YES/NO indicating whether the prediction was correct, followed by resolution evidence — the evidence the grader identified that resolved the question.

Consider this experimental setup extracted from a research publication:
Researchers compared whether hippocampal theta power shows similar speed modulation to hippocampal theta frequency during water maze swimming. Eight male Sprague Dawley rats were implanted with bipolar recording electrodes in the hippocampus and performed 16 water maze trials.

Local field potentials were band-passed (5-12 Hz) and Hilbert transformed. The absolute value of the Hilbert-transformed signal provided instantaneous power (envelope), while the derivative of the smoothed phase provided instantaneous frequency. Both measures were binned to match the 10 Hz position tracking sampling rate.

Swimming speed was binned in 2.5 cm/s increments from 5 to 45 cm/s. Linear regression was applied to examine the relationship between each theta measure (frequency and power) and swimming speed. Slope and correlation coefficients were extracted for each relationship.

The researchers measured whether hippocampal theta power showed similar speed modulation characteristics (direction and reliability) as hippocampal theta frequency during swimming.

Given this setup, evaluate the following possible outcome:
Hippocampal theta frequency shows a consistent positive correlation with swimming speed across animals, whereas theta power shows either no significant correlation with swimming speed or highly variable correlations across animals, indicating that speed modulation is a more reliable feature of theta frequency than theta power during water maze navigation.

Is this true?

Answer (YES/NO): NO